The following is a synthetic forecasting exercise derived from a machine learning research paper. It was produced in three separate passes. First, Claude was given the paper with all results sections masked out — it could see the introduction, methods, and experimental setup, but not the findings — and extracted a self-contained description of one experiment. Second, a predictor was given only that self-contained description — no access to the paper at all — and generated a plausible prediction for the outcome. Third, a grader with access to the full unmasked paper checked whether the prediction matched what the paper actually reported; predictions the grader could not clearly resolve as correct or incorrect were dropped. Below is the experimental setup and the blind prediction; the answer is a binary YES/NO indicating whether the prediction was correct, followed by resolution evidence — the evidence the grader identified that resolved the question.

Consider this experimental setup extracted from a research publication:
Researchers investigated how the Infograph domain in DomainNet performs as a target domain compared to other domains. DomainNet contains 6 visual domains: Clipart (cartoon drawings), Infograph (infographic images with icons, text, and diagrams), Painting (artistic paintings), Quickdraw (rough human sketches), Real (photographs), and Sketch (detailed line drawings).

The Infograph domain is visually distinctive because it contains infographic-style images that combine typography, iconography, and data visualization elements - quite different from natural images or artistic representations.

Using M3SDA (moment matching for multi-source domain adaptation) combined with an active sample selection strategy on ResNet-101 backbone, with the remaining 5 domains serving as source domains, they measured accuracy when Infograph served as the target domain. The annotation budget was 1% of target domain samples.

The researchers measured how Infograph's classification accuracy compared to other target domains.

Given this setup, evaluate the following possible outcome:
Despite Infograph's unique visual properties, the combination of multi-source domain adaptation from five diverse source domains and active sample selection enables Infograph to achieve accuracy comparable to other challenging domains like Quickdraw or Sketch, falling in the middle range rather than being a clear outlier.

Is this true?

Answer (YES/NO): NO